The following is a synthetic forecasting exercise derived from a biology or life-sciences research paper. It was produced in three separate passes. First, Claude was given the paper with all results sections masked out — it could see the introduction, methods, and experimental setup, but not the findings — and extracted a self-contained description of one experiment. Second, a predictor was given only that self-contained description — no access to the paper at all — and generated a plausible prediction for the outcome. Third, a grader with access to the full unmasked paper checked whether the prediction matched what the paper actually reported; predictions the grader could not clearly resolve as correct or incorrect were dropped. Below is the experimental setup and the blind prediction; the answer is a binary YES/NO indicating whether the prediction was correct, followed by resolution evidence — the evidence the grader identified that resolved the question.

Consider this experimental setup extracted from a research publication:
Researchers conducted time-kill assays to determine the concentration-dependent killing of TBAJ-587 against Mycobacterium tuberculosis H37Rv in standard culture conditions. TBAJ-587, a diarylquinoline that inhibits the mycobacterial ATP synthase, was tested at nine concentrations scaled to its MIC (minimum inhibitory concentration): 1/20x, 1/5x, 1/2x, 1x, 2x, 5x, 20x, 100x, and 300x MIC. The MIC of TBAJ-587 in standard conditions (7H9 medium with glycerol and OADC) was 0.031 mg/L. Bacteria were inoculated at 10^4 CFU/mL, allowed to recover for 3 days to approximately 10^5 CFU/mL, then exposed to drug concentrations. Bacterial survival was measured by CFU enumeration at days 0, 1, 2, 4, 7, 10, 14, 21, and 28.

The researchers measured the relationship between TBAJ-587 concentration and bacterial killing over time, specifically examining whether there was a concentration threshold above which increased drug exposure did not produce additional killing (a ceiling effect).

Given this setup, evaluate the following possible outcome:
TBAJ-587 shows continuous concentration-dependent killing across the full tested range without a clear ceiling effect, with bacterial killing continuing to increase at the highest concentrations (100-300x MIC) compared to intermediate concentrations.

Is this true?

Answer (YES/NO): YES